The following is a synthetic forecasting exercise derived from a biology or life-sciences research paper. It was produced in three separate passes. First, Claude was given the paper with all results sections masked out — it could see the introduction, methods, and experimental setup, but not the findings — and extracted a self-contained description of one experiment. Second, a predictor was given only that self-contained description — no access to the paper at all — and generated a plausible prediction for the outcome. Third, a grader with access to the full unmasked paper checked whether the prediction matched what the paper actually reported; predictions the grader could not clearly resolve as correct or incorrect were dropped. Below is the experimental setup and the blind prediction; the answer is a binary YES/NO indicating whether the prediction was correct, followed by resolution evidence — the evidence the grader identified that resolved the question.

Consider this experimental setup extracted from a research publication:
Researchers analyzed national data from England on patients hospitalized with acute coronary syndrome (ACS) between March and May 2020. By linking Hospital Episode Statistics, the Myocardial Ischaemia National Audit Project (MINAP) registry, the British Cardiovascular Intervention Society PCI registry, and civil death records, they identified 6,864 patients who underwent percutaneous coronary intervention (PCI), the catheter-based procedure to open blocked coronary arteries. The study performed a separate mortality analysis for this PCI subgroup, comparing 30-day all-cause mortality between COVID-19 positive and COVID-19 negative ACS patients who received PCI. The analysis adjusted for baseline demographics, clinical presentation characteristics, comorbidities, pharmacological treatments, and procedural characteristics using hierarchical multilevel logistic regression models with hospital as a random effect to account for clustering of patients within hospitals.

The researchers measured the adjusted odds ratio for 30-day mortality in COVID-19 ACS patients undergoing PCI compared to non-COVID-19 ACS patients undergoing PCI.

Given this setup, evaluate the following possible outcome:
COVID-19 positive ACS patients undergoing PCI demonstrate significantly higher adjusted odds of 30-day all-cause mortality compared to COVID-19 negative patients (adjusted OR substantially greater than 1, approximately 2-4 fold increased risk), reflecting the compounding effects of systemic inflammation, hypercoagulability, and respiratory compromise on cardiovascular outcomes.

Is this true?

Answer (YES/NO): NO